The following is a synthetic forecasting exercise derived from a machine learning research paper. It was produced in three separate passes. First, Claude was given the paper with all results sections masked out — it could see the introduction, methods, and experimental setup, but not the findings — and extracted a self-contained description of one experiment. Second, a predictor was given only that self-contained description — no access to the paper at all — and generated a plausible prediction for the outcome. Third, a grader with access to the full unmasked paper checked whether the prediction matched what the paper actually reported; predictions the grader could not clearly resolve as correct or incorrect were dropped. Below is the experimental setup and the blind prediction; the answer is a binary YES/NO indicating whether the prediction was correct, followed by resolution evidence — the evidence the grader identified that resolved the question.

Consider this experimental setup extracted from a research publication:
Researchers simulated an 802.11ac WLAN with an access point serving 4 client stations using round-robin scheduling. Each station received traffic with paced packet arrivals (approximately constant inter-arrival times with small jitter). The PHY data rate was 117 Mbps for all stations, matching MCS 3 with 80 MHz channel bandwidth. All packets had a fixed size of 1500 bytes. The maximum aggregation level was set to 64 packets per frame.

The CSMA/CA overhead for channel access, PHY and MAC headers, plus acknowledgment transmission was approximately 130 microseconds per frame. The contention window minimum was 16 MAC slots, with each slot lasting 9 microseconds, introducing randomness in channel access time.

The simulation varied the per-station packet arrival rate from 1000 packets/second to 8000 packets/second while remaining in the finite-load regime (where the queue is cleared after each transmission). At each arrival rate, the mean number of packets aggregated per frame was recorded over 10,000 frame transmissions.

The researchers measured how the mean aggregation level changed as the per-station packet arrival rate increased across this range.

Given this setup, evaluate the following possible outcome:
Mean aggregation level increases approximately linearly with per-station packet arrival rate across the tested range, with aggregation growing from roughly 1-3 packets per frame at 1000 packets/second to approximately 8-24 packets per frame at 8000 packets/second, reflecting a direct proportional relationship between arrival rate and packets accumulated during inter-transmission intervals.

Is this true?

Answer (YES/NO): NO